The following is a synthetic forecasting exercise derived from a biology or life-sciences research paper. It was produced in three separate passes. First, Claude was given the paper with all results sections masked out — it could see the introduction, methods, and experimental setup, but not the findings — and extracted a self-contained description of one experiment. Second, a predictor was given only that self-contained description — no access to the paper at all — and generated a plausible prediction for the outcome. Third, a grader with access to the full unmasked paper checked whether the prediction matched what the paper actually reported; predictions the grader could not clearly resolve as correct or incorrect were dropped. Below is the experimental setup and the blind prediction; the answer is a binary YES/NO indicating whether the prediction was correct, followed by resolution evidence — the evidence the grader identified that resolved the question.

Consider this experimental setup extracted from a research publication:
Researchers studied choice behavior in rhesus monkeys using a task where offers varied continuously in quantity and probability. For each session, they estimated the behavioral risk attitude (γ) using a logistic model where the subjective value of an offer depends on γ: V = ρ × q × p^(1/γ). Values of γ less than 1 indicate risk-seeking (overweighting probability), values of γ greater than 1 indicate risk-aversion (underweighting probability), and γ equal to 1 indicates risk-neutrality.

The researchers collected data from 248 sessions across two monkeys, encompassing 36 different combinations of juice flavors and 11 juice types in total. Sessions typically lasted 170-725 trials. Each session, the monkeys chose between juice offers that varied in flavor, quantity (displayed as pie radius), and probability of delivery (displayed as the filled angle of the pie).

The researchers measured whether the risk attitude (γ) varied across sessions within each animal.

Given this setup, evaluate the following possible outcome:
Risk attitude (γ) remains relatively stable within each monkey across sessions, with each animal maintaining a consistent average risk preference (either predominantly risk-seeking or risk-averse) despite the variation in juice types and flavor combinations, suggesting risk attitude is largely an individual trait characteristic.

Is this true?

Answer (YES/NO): NO